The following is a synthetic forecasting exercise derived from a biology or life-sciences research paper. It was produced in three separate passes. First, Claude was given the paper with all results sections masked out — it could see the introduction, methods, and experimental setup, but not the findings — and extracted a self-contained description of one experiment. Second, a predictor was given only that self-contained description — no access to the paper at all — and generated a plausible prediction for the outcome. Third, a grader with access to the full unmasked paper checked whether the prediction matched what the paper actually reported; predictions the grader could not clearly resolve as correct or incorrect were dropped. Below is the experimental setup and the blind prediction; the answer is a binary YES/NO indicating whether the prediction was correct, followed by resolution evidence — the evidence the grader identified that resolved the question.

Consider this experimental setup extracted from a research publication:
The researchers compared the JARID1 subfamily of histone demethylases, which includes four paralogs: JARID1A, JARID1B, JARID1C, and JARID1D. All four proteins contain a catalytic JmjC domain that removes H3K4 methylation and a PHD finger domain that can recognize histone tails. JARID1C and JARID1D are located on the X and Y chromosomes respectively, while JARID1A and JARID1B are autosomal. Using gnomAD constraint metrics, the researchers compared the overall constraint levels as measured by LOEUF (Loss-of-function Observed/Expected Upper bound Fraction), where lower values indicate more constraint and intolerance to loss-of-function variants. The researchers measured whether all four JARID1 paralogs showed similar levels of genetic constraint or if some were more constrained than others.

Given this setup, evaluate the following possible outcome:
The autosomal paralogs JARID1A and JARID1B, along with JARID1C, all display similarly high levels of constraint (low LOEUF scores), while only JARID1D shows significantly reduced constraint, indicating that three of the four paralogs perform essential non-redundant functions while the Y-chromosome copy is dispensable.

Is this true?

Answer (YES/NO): NO